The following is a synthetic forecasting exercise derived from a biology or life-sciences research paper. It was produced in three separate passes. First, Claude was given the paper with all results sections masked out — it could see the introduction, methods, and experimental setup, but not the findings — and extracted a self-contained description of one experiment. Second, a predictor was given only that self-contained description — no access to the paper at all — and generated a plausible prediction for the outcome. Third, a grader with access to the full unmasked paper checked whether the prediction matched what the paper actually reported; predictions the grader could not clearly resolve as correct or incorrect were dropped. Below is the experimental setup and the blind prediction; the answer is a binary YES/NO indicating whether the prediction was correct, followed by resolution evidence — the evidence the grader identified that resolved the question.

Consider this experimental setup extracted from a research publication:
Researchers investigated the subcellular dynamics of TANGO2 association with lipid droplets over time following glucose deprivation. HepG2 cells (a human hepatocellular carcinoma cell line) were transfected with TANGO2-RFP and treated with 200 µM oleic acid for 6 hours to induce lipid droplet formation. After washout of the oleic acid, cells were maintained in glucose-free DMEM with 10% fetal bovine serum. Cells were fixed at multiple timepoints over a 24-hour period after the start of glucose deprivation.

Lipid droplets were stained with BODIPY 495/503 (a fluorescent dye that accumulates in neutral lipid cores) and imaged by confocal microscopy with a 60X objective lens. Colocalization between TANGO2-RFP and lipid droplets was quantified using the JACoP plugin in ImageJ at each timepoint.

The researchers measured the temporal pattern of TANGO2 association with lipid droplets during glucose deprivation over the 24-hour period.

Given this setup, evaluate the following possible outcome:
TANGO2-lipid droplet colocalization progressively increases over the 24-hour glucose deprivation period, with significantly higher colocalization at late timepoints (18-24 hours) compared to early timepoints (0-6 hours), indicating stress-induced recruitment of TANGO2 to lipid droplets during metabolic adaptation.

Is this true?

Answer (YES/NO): NO